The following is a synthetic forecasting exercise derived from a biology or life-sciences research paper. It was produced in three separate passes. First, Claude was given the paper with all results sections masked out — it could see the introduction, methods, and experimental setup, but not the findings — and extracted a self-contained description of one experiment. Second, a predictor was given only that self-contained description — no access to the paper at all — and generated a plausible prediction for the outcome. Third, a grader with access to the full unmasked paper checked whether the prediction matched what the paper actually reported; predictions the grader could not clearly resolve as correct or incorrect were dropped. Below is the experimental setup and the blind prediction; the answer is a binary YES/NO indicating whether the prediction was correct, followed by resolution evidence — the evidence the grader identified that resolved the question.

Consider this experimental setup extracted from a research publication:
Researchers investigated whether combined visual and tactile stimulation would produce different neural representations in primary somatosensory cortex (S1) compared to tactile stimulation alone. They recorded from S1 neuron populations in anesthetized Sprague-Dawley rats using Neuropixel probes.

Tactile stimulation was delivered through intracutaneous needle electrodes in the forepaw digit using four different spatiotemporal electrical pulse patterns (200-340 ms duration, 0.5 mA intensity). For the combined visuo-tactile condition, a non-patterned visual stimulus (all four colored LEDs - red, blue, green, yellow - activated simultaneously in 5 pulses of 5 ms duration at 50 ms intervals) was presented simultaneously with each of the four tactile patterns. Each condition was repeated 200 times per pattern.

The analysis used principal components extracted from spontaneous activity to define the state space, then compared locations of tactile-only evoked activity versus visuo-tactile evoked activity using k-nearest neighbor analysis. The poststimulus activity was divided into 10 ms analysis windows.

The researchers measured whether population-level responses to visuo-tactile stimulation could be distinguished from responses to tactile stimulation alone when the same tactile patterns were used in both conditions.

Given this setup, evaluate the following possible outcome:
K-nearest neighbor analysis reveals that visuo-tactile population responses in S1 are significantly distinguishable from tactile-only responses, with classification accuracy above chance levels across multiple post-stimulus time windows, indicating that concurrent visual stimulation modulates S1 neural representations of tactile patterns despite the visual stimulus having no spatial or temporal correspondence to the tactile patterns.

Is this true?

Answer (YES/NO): YES